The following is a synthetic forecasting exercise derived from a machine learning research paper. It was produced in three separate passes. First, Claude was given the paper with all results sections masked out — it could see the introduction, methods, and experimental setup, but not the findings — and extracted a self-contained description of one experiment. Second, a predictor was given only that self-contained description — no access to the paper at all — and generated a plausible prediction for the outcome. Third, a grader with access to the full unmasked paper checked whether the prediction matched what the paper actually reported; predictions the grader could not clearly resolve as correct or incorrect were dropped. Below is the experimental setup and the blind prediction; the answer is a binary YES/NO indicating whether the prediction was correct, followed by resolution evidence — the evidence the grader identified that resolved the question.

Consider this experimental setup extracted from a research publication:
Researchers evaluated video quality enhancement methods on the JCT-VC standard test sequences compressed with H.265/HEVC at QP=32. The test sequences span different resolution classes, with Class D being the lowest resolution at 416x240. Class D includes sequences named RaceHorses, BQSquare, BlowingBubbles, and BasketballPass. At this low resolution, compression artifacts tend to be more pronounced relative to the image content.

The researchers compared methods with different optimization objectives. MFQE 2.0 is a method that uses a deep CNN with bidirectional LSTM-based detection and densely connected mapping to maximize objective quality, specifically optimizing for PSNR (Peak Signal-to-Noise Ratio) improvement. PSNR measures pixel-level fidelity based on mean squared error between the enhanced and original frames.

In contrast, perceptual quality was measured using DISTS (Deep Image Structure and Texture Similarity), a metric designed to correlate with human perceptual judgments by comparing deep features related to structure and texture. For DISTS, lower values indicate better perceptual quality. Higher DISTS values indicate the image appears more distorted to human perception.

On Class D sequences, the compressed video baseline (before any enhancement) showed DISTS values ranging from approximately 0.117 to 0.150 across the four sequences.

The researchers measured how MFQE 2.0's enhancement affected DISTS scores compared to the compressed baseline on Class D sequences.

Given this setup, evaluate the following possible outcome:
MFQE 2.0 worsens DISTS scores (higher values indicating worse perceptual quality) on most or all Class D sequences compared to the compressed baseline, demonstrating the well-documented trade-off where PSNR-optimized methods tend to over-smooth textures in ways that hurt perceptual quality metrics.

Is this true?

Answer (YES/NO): YES